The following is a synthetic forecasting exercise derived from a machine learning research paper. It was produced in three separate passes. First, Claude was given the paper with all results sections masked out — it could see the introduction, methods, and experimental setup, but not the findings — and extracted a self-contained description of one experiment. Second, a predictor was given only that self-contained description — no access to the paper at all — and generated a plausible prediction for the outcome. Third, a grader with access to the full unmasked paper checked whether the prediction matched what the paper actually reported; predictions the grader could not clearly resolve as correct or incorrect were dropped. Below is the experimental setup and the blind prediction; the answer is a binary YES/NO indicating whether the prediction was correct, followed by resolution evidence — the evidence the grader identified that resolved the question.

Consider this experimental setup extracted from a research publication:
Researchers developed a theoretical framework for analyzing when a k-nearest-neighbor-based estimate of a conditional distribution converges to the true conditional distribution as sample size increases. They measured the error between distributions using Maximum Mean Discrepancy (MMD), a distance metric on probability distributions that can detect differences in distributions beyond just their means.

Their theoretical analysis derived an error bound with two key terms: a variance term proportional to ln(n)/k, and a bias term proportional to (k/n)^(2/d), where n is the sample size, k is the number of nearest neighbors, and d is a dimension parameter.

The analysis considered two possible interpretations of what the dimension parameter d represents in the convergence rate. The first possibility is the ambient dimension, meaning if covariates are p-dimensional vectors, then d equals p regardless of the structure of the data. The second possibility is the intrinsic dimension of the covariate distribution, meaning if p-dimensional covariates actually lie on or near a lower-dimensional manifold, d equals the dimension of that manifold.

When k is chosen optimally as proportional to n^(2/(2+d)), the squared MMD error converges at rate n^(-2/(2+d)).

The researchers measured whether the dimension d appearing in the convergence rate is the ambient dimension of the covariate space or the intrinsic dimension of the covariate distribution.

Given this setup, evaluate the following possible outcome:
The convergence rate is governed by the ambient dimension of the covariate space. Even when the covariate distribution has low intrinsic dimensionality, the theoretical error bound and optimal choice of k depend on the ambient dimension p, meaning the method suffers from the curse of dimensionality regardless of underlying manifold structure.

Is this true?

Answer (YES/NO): NO